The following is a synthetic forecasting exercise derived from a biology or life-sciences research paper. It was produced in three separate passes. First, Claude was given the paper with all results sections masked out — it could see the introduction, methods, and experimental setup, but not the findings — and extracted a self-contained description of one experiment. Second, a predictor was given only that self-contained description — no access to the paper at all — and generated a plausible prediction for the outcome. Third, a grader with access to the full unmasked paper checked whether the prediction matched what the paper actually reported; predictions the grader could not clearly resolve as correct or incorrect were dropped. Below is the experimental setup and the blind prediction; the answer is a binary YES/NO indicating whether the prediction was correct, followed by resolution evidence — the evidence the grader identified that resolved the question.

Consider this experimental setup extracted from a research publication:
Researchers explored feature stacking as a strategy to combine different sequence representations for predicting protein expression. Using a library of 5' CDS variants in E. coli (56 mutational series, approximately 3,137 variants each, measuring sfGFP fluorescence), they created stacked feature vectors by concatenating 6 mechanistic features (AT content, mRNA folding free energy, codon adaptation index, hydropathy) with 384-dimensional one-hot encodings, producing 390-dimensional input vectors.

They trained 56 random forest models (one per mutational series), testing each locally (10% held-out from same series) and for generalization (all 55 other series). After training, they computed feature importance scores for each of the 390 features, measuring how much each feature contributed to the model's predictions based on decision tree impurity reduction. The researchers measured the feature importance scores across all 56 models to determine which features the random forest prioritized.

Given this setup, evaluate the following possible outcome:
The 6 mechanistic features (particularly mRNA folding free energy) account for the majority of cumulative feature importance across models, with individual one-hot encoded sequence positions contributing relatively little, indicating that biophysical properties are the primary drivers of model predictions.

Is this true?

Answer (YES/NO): NO